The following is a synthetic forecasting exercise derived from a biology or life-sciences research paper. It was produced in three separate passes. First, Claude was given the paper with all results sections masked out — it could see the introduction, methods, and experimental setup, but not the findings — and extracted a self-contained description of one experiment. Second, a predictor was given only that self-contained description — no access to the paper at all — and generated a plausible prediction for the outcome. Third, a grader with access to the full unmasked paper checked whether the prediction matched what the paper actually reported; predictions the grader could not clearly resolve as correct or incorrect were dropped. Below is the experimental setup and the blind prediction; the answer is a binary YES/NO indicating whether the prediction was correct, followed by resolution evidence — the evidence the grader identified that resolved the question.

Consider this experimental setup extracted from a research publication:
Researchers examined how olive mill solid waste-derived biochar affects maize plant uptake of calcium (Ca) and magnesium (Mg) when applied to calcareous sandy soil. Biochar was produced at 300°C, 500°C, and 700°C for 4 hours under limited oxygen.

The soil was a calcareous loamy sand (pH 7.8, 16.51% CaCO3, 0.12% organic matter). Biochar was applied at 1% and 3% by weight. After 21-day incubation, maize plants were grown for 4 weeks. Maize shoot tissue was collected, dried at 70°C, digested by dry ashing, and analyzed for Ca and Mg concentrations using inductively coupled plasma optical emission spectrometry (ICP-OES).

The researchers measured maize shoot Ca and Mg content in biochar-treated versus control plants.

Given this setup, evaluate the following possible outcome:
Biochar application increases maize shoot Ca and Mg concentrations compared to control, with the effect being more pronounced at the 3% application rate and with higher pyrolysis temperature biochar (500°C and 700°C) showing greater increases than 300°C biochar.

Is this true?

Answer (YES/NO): NO